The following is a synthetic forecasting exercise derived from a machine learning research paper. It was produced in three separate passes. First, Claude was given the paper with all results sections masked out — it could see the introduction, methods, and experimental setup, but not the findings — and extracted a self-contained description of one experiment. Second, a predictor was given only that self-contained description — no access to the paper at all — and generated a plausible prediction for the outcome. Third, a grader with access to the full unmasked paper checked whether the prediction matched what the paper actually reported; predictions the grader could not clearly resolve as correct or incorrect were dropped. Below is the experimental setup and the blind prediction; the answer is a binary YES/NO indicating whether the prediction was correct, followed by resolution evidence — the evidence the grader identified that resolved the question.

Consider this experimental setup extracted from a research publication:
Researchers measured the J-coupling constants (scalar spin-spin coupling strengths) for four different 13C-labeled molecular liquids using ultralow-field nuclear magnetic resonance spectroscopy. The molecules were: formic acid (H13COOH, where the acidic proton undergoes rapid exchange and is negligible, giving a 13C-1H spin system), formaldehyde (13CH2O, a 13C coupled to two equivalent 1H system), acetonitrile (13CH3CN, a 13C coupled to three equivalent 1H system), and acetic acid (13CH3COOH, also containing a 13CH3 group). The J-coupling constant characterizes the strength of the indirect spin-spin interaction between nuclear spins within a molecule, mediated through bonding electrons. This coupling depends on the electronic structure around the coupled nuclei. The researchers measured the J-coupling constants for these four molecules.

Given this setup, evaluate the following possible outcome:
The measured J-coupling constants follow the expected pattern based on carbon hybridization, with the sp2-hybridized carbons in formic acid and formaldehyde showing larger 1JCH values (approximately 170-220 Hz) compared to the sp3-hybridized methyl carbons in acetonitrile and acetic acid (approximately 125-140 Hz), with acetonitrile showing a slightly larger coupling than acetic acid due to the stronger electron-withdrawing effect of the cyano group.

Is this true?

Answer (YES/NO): NO